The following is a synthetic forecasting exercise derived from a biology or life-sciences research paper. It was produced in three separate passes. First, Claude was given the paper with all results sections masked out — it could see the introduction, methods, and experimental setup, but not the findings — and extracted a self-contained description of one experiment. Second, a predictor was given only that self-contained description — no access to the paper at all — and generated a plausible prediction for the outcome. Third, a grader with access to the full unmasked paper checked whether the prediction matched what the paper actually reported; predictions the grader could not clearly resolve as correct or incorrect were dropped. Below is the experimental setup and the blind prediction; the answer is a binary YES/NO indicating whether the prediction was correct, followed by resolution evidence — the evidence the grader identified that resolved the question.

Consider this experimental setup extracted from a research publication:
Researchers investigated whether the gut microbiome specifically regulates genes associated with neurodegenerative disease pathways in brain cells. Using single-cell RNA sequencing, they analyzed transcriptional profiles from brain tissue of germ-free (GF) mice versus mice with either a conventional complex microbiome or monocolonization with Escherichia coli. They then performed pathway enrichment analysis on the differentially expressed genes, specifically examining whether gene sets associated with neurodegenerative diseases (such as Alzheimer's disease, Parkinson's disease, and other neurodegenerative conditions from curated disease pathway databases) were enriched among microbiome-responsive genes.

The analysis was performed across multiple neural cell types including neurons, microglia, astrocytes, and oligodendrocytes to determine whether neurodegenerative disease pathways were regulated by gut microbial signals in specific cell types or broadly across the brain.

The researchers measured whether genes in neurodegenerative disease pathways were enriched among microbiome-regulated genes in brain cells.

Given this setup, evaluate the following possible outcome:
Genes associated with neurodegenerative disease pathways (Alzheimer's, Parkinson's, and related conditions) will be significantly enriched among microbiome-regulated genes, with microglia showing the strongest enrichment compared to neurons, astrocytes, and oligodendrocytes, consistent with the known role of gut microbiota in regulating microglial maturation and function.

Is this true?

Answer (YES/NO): NO